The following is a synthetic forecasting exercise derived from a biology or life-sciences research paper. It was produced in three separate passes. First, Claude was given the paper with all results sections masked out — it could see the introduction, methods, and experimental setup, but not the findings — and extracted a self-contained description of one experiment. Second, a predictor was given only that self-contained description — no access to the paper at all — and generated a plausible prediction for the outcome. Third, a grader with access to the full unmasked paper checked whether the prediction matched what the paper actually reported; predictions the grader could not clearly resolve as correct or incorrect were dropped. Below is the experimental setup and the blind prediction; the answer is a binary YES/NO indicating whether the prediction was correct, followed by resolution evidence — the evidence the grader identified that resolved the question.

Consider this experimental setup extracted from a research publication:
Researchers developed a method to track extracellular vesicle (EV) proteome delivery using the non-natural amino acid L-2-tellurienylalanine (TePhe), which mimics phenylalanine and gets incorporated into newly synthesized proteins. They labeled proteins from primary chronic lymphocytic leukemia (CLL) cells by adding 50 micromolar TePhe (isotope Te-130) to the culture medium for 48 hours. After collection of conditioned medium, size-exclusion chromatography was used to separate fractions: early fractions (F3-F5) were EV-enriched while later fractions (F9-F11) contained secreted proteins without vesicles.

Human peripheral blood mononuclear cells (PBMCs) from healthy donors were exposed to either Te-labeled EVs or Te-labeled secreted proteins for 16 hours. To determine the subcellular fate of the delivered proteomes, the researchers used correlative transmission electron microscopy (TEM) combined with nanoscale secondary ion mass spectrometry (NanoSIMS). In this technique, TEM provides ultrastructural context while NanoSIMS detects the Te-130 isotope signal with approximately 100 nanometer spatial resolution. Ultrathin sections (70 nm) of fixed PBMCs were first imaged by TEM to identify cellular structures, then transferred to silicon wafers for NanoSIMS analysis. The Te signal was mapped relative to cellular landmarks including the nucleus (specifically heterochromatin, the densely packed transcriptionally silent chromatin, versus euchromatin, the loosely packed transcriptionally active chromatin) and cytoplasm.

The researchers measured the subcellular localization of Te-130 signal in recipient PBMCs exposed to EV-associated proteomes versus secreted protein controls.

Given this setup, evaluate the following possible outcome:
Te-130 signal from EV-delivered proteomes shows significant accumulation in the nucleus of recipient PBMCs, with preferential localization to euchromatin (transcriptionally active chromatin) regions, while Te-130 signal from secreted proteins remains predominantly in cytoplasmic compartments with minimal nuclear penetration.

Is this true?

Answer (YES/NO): NO